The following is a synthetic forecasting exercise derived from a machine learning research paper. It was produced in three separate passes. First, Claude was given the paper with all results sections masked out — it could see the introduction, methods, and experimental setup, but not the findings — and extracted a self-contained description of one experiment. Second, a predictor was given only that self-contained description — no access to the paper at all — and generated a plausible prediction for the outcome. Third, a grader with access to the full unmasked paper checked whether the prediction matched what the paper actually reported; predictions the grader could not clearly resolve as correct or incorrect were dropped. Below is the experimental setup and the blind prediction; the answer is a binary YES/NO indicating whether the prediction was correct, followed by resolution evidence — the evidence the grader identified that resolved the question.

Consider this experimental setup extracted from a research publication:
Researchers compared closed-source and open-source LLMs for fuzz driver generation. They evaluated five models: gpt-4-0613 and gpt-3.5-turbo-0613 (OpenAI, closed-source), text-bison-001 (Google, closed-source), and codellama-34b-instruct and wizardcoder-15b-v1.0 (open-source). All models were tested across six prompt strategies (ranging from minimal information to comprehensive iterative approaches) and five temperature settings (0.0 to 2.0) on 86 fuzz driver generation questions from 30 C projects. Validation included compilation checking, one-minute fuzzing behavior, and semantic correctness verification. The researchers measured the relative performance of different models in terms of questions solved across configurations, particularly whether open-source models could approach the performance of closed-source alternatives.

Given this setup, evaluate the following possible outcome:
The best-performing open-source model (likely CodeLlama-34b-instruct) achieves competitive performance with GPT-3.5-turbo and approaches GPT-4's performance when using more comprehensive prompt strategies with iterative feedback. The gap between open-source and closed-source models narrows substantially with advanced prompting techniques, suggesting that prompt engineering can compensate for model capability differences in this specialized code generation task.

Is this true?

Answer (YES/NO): NO